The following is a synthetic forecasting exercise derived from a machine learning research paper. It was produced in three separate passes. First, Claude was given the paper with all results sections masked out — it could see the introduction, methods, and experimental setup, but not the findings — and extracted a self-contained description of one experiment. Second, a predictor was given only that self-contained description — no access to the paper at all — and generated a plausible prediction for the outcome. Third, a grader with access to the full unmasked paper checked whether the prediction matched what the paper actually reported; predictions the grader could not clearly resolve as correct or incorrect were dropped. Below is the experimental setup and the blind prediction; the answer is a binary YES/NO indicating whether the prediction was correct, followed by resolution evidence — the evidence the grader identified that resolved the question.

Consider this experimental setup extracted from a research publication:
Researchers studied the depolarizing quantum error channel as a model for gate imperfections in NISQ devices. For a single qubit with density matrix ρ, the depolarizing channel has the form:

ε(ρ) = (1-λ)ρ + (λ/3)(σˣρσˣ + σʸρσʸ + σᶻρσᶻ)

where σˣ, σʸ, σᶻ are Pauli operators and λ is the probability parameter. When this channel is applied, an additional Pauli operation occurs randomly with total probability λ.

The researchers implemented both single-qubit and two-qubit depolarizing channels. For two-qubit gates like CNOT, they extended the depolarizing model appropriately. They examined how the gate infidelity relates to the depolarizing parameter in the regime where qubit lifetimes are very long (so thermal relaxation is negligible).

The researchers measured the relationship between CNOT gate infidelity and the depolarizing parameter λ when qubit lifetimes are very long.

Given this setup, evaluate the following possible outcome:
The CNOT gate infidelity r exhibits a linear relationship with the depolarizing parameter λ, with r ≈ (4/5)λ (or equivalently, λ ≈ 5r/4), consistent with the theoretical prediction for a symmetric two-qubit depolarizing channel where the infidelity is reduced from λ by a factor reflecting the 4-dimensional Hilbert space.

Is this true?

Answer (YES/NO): NO